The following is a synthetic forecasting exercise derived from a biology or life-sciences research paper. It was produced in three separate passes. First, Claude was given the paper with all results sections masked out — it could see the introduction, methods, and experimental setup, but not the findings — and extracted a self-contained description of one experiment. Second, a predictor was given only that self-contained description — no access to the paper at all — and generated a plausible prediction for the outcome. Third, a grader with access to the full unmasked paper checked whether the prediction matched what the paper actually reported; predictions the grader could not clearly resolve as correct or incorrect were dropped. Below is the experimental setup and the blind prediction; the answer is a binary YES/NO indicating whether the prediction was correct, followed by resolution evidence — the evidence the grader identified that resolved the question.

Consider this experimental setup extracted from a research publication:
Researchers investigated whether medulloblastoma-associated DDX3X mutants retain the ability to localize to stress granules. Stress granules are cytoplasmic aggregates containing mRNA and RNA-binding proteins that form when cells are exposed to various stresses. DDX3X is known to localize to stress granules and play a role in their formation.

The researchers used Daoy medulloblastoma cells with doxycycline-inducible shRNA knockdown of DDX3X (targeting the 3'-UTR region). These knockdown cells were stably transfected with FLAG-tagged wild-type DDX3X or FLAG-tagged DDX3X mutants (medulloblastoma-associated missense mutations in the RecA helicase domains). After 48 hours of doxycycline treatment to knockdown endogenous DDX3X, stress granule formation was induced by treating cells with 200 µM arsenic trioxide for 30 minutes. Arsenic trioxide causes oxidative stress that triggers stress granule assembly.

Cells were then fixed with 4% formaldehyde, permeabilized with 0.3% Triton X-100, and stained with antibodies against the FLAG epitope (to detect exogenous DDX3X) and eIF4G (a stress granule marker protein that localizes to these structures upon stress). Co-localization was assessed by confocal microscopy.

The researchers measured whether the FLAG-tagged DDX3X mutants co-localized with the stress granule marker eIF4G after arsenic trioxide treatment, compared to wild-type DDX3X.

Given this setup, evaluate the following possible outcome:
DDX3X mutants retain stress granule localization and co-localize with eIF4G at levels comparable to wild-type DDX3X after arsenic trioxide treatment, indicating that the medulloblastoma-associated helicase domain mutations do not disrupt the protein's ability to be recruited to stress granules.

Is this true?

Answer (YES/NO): YES